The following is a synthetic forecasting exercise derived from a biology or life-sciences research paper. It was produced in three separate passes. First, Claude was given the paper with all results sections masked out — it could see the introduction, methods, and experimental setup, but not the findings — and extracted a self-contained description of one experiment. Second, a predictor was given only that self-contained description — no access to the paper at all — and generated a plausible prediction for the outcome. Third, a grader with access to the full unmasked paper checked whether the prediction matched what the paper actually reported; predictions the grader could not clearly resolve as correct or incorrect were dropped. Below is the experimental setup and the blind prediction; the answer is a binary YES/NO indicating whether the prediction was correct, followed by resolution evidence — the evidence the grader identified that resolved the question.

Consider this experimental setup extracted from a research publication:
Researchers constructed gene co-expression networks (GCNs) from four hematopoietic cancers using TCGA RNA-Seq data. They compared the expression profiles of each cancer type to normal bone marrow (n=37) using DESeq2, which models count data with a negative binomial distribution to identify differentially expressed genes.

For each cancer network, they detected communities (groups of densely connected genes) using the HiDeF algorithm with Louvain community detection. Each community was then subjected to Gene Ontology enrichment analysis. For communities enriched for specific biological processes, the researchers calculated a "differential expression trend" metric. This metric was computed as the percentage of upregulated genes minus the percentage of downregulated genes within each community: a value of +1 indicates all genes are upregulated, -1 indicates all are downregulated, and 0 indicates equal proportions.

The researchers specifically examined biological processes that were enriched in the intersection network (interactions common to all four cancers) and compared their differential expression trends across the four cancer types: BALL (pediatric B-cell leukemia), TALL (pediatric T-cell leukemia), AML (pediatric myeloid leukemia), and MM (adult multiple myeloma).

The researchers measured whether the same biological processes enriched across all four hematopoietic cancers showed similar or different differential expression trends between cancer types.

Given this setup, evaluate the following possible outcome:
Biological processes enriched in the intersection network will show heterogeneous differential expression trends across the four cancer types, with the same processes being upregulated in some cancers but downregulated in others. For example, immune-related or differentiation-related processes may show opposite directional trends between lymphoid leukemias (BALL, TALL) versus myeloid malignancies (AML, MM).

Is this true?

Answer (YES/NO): NO